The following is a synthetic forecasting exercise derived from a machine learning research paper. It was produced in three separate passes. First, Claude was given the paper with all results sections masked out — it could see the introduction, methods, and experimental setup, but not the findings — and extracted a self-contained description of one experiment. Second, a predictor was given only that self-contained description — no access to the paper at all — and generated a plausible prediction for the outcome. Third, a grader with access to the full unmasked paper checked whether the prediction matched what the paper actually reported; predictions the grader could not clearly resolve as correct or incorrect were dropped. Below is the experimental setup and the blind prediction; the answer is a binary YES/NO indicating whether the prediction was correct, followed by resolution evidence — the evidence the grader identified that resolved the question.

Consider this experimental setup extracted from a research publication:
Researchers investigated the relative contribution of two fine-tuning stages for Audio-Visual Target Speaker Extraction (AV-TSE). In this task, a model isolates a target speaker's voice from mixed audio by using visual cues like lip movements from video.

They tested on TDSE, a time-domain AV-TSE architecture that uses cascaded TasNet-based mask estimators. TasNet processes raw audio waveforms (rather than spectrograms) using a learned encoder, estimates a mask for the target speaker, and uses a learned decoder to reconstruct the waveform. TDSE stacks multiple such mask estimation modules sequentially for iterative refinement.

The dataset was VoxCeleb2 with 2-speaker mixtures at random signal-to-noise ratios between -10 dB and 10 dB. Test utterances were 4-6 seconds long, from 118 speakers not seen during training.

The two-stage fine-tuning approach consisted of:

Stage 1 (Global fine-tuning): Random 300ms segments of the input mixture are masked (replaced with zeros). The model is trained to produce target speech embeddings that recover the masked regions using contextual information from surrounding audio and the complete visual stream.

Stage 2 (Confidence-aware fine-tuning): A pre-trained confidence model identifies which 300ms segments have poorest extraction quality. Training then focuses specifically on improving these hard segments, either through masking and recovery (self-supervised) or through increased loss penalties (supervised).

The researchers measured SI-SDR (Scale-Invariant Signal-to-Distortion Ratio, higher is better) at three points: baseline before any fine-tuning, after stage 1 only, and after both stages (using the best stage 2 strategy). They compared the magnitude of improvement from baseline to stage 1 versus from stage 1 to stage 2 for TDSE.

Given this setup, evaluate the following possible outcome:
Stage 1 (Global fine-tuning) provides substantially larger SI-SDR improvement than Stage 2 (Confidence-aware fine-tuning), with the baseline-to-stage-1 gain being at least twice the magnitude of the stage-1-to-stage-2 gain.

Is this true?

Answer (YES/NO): YES